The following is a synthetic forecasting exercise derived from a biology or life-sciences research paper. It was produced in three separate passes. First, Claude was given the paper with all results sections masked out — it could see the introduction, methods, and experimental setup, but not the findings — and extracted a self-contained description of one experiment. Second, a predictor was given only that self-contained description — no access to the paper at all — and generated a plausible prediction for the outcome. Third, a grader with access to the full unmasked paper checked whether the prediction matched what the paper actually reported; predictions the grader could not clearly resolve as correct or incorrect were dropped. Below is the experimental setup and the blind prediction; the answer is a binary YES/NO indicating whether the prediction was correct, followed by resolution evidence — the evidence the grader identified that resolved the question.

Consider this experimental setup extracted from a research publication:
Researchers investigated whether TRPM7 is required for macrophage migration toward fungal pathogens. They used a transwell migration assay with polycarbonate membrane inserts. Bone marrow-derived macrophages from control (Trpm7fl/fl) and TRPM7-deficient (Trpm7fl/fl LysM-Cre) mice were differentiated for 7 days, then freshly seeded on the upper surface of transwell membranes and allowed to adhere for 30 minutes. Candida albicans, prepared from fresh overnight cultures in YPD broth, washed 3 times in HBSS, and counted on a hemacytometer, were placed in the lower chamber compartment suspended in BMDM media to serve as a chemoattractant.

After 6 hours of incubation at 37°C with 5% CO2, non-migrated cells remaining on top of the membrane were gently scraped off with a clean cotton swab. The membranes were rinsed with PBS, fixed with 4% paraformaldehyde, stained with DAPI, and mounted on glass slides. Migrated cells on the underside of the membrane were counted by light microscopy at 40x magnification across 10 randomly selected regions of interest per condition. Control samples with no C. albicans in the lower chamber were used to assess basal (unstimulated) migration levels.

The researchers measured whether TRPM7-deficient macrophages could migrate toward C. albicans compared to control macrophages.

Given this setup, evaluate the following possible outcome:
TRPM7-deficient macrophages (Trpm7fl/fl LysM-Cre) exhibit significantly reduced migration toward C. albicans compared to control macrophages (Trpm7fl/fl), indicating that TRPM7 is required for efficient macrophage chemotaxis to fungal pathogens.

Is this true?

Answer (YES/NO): NO